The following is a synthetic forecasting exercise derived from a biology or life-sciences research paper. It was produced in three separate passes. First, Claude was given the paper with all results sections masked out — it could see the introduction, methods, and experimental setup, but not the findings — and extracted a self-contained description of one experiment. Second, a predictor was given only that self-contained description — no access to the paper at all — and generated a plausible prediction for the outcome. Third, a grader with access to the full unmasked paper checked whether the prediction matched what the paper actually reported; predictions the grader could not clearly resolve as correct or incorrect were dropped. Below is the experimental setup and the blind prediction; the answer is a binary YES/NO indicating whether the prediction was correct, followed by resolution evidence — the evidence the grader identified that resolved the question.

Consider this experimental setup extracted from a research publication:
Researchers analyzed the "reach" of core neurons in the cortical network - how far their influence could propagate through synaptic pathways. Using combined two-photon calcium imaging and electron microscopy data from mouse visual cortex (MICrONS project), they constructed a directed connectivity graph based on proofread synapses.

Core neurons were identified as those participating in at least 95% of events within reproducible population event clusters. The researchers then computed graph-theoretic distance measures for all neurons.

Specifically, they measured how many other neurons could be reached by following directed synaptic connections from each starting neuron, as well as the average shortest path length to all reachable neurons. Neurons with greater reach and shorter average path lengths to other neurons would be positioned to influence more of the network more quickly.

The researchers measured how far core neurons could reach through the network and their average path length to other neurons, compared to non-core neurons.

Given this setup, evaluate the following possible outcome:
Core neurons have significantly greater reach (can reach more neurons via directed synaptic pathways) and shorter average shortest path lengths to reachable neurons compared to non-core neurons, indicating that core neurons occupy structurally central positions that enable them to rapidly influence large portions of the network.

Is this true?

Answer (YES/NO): YES